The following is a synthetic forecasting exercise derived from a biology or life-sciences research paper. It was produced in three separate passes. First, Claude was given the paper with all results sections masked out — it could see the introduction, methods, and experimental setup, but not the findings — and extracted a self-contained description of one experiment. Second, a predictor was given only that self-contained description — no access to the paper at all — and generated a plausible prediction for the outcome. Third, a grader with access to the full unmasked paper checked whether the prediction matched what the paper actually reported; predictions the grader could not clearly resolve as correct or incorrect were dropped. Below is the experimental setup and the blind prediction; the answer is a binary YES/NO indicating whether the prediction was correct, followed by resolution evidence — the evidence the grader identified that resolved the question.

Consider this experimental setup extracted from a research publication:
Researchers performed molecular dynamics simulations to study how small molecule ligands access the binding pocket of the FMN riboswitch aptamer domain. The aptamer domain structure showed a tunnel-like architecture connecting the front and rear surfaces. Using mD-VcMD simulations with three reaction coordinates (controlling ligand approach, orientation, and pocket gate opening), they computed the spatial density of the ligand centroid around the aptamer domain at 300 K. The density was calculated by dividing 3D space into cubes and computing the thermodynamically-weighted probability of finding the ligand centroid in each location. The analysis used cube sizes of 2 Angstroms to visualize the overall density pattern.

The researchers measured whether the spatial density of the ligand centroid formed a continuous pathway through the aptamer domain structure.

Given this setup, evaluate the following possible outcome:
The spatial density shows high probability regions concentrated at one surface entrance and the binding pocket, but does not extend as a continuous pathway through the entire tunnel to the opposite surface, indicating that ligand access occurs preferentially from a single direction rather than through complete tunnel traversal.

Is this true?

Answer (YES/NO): NO